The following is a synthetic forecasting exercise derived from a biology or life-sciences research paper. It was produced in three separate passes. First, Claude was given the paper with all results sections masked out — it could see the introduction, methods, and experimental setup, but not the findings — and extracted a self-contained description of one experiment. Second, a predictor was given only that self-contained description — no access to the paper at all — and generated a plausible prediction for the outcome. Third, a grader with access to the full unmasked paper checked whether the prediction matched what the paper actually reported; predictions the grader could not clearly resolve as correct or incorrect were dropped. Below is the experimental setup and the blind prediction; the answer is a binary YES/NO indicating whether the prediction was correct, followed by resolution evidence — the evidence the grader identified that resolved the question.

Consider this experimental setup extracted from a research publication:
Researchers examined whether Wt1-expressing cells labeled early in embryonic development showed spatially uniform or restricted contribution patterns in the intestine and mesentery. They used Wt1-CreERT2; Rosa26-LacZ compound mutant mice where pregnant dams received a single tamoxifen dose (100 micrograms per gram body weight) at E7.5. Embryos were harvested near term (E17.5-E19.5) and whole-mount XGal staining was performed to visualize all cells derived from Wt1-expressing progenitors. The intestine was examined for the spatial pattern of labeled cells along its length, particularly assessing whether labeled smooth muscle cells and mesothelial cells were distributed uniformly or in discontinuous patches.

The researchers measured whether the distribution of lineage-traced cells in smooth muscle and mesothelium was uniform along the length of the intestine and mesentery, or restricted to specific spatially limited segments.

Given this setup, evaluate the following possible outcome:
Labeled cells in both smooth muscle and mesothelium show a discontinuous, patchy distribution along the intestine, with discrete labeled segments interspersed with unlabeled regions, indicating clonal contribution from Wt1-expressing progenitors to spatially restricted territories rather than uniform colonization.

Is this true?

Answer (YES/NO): NO